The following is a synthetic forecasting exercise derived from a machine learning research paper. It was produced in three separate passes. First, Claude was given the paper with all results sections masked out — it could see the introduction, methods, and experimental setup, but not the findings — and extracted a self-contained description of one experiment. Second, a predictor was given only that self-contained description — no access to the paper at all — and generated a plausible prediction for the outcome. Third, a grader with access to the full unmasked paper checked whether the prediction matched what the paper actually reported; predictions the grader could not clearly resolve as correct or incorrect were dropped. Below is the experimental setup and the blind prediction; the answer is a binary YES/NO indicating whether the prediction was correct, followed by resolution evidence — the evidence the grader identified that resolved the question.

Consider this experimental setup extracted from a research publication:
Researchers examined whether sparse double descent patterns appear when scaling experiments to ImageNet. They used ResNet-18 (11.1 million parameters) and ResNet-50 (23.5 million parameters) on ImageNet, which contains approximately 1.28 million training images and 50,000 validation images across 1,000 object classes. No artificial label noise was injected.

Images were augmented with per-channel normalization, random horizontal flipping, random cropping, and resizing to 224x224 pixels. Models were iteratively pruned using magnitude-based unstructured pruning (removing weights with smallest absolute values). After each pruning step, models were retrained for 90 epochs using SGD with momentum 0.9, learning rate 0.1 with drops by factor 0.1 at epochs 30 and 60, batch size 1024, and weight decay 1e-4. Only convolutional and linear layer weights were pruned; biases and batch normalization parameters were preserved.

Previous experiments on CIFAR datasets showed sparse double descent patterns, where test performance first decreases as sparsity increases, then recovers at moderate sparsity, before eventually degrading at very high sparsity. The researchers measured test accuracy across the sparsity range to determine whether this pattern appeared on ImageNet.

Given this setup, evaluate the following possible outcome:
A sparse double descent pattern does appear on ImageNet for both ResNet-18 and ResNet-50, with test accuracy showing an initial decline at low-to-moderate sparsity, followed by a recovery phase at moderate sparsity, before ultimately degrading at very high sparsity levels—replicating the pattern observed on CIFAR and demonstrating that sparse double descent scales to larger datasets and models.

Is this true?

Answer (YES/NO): NO